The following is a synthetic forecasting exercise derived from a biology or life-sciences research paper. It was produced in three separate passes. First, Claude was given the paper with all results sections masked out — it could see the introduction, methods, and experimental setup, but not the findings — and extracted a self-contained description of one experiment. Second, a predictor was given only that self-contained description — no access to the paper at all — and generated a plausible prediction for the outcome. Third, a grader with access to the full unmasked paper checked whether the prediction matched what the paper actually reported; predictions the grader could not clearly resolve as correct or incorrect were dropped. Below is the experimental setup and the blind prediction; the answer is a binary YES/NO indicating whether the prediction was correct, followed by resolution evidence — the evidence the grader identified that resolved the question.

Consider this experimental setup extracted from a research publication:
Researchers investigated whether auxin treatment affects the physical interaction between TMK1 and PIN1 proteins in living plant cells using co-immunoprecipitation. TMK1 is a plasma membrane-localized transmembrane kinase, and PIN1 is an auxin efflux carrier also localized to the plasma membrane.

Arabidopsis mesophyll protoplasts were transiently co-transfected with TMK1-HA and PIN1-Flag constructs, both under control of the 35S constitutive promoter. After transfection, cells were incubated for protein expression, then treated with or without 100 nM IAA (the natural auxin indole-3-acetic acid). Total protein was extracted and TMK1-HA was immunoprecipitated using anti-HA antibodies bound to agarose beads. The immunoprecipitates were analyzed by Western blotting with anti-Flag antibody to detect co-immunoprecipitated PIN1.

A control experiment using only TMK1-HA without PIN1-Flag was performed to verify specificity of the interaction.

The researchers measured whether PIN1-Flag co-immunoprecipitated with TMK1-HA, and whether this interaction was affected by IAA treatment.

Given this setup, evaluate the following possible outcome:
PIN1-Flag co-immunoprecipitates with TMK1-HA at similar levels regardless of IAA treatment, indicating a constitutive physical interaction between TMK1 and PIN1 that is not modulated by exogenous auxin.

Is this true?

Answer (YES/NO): NO